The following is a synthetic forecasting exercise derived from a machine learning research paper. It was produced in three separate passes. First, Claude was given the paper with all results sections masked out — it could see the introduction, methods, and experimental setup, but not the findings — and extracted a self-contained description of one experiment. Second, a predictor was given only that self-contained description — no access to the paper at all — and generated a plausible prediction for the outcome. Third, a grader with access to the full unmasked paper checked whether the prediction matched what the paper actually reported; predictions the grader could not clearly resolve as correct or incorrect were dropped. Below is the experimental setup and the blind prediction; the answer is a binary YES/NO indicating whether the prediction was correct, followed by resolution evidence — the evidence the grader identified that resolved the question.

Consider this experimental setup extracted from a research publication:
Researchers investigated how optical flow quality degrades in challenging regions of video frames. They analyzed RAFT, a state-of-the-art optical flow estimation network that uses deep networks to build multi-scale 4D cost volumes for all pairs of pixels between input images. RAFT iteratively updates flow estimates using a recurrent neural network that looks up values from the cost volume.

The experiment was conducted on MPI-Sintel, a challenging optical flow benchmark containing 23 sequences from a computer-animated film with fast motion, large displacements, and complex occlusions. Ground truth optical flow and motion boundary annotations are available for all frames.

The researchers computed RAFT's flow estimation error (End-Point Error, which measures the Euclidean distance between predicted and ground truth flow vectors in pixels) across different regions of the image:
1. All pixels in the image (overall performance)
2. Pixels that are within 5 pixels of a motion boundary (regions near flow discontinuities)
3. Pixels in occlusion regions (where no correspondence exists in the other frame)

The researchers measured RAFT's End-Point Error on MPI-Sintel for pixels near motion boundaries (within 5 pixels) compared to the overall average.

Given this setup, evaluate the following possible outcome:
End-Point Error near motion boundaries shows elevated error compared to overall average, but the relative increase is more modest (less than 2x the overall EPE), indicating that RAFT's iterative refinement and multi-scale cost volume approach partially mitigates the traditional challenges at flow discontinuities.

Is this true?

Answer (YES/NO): NO